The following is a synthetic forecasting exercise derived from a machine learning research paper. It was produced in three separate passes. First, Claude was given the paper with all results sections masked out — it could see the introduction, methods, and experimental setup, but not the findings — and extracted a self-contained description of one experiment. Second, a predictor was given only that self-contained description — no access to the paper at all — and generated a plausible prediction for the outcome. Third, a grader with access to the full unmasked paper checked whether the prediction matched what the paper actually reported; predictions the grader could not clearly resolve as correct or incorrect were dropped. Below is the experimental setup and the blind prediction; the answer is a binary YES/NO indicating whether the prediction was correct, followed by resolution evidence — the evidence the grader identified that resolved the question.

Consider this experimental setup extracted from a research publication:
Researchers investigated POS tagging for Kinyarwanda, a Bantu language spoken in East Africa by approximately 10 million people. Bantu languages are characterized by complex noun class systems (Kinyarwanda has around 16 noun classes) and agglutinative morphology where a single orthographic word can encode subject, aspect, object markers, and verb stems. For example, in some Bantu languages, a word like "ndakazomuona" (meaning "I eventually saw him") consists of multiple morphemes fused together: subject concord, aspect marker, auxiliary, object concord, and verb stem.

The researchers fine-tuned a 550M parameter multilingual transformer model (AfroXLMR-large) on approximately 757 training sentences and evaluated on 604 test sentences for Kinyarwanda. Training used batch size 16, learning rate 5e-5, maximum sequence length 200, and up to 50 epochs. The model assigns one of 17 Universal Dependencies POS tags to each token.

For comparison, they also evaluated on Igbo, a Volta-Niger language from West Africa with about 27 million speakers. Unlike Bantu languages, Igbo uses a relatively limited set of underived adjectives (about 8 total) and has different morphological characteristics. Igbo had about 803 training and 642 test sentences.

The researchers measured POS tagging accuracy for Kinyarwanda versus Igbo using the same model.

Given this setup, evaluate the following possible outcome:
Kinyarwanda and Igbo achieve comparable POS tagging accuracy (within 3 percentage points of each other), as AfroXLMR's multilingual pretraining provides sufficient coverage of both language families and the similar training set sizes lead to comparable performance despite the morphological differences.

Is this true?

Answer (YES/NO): NO